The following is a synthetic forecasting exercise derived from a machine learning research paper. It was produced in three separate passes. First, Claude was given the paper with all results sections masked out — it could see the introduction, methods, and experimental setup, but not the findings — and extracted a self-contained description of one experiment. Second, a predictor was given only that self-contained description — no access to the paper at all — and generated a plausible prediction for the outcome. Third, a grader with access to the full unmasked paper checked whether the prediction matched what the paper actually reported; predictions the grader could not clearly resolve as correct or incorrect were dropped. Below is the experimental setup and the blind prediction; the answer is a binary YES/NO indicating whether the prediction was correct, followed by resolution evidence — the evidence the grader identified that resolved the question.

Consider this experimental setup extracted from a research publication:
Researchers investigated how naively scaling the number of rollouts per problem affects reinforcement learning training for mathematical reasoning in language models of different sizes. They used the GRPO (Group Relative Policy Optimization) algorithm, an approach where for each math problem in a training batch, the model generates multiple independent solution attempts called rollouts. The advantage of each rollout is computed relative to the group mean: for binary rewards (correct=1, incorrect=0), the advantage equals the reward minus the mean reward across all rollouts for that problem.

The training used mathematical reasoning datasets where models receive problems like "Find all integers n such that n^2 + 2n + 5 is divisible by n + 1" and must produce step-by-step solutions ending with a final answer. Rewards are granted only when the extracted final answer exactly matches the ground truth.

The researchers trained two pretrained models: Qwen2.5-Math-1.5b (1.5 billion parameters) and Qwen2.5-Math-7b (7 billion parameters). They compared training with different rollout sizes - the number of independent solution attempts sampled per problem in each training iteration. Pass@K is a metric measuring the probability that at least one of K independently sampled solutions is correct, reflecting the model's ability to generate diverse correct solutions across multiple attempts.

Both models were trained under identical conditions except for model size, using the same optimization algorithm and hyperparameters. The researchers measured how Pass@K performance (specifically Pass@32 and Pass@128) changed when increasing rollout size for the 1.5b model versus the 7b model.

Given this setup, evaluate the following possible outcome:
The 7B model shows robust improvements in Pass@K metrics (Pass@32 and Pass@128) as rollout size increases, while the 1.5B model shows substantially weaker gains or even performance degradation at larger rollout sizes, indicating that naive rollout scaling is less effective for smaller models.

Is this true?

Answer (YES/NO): YES